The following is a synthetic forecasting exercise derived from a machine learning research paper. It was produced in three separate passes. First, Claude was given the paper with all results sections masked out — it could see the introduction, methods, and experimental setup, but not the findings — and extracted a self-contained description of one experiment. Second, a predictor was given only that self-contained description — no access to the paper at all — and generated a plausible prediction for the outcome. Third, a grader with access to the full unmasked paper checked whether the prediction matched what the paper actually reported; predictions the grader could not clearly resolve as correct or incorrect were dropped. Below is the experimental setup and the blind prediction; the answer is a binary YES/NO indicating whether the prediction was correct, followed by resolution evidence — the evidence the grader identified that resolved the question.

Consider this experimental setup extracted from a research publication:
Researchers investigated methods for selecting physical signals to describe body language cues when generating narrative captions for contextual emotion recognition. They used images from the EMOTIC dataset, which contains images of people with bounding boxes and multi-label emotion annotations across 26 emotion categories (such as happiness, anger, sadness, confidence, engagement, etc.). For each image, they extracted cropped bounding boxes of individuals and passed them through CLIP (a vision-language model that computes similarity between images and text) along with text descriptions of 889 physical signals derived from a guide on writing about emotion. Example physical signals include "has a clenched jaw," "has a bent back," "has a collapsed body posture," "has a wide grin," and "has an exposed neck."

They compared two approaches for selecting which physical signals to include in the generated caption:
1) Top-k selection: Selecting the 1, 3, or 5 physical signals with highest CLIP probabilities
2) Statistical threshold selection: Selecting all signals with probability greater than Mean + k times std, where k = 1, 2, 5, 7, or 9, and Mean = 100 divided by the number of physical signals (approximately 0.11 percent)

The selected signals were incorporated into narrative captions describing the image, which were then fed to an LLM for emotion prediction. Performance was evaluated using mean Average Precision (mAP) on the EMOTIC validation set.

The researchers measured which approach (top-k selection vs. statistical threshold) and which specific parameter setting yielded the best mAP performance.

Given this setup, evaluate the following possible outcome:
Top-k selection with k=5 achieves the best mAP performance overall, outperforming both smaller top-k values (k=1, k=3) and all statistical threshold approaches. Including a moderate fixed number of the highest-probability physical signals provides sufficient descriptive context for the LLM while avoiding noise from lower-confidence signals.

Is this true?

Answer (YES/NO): NO